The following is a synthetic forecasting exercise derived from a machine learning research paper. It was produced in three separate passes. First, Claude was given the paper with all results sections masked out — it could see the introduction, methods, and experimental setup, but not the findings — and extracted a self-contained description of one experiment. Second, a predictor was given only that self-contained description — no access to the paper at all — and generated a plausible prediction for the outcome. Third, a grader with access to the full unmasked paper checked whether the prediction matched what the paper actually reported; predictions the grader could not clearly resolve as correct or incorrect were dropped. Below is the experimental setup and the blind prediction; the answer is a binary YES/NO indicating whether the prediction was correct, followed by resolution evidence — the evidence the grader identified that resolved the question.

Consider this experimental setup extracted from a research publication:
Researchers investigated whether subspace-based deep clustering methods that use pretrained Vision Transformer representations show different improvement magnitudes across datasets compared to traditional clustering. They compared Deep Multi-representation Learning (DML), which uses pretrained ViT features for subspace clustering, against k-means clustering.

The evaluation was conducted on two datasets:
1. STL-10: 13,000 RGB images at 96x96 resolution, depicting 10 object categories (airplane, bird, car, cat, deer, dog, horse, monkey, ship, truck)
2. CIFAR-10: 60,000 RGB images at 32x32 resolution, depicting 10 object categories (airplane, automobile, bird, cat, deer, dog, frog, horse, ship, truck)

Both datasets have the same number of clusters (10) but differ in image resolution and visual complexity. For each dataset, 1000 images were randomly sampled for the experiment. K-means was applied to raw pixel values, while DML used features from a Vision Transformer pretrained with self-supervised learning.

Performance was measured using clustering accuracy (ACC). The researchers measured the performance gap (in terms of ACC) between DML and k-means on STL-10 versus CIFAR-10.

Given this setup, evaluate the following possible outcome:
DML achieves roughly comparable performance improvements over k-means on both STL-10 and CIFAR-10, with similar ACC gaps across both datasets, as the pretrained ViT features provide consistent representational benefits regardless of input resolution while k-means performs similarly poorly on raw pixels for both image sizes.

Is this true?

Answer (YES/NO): NO